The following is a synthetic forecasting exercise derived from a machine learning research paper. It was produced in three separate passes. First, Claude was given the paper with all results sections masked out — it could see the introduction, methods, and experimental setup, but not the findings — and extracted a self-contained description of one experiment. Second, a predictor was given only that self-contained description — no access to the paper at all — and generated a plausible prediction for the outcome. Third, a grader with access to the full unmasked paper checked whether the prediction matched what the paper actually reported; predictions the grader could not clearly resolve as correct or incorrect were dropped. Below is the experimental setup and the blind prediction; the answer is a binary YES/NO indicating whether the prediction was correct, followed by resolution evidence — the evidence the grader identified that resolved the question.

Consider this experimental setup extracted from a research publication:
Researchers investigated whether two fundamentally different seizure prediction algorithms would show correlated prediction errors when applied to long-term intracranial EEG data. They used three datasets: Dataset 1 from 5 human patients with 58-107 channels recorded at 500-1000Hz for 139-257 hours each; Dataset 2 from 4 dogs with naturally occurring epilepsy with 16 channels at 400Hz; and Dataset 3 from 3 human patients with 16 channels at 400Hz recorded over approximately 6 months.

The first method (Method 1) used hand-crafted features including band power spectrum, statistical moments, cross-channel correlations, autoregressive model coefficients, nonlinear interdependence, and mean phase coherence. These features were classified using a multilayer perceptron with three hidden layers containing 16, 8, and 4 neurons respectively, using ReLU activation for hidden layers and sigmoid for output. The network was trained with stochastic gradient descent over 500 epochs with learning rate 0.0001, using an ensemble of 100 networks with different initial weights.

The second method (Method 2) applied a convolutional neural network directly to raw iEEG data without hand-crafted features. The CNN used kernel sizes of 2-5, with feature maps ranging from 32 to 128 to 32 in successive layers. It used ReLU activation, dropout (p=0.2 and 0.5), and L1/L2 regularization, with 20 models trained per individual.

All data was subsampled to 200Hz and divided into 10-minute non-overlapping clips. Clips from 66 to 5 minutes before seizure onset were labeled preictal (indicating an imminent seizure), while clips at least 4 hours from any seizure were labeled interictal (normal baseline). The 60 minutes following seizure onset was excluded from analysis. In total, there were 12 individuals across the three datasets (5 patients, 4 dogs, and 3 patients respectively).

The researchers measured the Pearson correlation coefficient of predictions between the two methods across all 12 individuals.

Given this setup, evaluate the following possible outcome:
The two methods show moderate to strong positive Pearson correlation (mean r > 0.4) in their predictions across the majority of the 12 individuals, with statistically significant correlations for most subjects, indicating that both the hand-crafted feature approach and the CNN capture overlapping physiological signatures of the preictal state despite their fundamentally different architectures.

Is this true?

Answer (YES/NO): YES